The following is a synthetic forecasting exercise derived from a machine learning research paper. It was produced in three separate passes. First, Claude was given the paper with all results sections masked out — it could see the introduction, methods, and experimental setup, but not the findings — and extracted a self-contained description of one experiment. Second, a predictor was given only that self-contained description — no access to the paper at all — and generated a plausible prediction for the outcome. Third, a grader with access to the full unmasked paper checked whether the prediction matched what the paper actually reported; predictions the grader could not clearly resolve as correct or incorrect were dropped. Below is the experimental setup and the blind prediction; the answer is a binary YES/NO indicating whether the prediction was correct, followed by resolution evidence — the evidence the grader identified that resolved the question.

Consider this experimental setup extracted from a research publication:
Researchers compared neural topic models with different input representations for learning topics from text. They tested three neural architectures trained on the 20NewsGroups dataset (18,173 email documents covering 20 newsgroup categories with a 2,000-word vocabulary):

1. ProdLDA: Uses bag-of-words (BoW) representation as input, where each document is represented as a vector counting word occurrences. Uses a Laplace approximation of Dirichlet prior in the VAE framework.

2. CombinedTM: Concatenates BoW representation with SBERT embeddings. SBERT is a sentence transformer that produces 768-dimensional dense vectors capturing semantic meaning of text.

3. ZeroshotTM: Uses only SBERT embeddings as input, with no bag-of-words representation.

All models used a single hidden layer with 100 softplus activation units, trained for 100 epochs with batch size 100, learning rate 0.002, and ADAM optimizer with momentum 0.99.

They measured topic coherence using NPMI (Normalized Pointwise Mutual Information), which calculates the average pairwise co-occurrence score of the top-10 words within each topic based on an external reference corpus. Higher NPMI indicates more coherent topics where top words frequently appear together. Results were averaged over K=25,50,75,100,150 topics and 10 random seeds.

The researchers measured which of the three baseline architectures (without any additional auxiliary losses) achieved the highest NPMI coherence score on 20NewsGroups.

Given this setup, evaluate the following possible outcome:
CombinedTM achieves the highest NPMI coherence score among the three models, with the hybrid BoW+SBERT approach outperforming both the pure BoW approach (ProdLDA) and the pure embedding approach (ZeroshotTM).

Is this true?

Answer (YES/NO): NO